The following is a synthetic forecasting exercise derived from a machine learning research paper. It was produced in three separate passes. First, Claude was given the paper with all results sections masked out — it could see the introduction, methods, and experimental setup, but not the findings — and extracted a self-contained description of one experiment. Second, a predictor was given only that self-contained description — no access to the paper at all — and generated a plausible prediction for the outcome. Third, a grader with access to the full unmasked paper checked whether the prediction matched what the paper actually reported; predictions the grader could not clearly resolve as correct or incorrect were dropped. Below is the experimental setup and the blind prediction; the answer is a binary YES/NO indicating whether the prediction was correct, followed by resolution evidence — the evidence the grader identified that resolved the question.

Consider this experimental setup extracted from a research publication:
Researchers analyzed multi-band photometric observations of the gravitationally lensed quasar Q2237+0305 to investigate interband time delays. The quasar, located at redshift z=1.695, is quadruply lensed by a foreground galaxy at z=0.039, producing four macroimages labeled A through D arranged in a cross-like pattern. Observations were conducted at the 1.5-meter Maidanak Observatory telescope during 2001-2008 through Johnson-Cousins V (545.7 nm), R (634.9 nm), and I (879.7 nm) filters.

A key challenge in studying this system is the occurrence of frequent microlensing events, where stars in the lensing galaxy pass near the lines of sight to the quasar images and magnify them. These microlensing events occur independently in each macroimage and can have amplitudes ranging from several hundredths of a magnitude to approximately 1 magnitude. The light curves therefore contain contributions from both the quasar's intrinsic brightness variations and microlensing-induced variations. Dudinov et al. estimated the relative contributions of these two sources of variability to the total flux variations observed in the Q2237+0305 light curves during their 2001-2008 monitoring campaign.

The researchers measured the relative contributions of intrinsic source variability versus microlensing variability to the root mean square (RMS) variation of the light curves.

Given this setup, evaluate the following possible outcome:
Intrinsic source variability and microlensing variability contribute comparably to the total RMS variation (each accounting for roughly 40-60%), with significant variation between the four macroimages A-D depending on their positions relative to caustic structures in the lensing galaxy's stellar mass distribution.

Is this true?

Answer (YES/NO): NO